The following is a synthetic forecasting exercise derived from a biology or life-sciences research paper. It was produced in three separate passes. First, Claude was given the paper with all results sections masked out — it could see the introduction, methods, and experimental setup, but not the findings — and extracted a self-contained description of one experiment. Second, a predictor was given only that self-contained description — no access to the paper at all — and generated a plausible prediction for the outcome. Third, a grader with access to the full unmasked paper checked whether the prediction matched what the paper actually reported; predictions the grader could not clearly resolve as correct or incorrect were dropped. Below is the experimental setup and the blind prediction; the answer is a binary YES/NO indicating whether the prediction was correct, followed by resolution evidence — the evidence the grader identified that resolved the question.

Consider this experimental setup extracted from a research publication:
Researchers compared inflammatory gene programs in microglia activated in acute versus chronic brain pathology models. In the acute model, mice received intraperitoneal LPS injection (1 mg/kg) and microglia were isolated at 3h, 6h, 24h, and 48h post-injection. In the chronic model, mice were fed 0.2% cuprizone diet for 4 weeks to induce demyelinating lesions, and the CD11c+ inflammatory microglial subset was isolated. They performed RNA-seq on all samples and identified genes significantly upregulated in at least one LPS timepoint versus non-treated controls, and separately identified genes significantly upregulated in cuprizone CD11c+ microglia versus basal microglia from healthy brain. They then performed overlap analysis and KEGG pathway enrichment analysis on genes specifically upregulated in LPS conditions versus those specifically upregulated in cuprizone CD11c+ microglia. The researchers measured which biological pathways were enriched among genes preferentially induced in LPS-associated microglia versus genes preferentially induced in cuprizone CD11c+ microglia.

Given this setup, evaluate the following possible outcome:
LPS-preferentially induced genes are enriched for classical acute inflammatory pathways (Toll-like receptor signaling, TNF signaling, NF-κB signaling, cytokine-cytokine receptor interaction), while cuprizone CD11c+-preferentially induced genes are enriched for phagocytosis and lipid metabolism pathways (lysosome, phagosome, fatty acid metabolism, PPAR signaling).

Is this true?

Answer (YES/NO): NO